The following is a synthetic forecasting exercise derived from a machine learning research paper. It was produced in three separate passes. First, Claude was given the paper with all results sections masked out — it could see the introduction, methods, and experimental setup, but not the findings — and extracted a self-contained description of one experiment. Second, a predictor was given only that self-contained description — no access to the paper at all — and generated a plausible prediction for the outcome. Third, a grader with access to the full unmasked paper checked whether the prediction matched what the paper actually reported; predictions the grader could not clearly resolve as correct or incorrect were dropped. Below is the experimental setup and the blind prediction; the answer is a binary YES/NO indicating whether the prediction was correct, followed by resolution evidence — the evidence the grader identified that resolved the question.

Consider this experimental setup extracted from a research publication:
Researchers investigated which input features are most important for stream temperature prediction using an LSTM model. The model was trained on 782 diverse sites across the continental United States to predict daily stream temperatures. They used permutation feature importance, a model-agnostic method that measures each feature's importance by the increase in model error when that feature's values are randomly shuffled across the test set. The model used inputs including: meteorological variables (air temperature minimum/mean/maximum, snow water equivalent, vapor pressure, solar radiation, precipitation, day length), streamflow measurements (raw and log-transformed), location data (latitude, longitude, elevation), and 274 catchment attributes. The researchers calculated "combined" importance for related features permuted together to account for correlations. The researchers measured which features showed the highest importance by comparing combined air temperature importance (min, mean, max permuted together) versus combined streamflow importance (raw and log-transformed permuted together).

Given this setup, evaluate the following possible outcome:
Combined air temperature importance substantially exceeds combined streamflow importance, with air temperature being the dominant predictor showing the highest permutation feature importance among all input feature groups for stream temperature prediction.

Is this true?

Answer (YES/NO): YES